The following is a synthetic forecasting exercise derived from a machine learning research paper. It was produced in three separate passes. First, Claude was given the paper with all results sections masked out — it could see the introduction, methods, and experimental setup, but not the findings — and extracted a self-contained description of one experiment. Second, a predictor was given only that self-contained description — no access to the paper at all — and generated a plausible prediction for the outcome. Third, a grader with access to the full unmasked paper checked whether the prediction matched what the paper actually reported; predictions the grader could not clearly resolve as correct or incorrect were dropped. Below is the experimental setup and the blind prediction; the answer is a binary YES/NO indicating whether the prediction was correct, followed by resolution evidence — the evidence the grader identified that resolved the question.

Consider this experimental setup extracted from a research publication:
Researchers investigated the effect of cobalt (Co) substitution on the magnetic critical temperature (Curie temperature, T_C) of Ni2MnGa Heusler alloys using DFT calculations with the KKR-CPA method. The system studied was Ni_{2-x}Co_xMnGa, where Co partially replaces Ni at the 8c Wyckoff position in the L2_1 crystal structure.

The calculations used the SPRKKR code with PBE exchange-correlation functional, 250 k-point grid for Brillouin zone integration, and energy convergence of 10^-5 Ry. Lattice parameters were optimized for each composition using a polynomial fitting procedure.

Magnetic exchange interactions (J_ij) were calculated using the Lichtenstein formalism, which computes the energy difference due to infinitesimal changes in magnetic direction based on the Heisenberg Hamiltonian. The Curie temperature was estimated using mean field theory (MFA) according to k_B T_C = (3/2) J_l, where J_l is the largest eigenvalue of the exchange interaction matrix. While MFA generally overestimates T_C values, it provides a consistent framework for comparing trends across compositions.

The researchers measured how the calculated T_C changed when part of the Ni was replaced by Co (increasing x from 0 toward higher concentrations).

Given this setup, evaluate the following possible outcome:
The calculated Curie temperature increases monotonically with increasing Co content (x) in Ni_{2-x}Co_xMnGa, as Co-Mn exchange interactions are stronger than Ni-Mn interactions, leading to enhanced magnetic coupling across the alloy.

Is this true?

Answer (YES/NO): YES